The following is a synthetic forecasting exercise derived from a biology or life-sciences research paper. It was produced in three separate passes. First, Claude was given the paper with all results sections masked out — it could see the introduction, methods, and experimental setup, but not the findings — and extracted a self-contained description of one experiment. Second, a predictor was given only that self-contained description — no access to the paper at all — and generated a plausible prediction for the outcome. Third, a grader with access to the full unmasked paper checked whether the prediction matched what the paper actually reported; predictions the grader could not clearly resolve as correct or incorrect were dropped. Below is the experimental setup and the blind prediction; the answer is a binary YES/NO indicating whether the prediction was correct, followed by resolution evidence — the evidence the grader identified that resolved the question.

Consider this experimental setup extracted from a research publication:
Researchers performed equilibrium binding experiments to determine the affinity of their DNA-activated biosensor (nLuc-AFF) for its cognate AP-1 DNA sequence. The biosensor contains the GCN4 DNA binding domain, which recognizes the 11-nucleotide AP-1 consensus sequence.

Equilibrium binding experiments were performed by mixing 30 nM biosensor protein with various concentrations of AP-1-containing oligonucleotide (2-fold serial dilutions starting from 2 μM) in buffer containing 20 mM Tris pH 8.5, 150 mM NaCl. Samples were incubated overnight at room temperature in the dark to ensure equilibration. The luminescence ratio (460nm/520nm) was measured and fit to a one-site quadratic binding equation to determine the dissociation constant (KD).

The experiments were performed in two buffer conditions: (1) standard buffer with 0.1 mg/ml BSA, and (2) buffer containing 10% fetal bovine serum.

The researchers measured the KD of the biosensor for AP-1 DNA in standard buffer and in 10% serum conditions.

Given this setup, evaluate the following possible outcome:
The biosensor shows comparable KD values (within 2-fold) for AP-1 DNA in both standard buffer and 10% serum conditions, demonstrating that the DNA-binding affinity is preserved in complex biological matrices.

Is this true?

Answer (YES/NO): NO